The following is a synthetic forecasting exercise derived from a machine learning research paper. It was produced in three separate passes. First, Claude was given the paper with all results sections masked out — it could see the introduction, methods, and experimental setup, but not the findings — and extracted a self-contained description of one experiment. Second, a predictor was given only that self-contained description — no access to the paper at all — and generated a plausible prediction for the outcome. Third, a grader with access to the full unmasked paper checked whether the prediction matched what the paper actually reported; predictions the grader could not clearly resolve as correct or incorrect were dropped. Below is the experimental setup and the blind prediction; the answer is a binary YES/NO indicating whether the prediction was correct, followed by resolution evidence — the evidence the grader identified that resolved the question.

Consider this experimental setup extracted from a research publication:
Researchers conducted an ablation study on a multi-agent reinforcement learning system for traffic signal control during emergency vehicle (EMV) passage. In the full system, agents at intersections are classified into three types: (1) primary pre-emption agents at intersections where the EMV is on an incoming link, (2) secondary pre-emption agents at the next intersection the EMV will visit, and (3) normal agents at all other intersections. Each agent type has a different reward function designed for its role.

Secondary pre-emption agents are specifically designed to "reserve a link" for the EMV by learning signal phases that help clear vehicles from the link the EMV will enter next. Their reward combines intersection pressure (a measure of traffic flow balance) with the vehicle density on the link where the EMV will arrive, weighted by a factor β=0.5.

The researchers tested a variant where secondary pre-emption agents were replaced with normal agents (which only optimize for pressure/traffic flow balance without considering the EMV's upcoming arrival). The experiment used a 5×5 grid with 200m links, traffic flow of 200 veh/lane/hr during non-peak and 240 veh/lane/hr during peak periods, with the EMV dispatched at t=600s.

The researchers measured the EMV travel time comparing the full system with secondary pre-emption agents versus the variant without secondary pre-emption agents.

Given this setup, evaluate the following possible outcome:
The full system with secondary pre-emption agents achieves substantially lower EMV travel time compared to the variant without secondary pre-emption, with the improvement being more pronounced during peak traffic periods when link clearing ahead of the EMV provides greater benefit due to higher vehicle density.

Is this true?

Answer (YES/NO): NO